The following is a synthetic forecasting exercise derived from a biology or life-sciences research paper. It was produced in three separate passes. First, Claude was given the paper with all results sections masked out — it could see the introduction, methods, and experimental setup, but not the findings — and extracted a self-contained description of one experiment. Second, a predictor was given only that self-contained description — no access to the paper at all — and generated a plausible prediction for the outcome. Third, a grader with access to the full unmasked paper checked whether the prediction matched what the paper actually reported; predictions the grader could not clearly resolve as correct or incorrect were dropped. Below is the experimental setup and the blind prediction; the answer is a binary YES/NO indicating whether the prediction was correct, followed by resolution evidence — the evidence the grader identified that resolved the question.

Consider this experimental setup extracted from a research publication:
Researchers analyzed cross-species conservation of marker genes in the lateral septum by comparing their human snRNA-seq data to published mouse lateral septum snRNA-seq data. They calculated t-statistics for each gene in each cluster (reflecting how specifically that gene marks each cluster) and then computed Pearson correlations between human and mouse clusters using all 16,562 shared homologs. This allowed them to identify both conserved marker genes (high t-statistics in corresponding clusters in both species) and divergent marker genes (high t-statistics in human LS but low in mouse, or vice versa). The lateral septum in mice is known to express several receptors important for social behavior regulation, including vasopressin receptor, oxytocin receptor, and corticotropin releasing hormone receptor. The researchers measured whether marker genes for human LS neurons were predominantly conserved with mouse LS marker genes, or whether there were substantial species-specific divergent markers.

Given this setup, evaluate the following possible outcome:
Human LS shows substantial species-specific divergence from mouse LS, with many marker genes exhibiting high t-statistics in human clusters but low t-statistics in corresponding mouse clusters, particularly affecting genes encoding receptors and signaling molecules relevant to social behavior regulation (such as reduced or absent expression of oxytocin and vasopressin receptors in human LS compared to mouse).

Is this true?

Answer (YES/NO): NO